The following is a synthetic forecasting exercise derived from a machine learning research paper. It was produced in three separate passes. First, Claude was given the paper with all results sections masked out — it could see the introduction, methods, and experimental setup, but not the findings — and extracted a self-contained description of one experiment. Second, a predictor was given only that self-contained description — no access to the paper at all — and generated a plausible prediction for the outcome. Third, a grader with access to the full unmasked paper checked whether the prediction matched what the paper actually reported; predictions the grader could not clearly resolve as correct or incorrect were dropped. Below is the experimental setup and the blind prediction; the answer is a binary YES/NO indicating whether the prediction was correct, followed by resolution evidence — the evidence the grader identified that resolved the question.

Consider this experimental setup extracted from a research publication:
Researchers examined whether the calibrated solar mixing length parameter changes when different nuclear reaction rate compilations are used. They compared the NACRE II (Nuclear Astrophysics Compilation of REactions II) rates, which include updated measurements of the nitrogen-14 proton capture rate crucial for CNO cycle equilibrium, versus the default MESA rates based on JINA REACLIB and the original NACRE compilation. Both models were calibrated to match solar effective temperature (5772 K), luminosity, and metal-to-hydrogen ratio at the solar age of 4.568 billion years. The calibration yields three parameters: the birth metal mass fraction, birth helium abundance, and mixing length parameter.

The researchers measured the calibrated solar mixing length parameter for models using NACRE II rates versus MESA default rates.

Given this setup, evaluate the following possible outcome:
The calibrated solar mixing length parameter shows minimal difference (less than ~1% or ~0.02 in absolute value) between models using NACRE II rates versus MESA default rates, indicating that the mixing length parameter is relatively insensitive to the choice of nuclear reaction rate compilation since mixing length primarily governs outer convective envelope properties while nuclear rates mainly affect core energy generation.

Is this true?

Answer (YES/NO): YES